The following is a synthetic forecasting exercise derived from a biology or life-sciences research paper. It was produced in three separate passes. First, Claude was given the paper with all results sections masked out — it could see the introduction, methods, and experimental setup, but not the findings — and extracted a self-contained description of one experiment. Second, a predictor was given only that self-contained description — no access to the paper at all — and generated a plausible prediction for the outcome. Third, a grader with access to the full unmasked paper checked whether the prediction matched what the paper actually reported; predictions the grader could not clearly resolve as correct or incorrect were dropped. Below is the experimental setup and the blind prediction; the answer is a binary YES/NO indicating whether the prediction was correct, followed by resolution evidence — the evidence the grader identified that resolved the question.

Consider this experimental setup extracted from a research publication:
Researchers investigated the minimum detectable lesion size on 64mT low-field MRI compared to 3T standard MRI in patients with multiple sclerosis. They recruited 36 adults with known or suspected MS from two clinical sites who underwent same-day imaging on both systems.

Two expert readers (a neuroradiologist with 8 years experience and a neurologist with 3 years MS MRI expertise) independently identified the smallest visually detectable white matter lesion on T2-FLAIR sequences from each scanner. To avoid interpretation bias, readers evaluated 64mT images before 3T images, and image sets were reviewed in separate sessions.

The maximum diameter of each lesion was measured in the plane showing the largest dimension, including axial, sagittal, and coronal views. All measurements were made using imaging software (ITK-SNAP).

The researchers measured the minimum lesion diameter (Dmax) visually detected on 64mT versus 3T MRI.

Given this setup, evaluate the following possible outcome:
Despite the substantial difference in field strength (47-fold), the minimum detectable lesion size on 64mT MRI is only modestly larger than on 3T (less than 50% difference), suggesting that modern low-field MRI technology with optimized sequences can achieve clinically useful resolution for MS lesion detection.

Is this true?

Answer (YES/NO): NO